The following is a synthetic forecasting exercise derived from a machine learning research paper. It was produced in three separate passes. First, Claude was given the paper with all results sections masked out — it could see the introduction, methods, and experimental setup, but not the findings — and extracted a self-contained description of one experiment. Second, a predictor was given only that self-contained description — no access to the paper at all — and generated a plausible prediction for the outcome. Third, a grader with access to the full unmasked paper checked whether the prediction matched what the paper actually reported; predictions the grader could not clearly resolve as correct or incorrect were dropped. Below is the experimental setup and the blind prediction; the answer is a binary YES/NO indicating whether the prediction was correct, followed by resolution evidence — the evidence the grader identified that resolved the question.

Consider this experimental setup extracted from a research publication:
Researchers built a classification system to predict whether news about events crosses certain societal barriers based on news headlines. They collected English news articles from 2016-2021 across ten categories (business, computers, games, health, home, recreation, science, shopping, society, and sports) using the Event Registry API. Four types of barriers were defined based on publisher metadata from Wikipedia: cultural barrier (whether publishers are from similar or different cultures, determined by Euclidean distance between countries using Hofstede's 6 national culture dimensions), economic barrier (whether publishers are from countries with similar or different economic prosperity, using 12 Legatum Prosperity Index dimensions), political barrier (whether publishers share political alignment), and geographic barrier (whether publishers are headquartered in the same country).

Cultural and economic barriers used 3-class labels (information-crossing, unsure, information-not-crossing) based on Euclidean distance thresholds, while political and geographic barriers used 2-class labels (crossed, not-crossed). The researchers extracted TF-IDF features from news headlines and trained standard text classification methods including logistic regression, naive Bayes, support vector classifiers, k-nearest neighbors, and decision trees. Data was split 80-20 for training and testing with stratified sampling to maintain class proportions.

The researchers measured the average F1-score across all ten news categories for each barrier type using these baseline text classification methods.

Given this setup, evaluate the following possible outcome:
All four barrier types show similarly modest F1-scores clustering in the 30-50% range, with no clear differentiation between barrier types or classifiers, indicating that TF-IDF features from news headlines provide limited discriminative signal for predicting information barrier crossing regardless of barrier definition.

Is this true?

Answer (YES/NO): NO